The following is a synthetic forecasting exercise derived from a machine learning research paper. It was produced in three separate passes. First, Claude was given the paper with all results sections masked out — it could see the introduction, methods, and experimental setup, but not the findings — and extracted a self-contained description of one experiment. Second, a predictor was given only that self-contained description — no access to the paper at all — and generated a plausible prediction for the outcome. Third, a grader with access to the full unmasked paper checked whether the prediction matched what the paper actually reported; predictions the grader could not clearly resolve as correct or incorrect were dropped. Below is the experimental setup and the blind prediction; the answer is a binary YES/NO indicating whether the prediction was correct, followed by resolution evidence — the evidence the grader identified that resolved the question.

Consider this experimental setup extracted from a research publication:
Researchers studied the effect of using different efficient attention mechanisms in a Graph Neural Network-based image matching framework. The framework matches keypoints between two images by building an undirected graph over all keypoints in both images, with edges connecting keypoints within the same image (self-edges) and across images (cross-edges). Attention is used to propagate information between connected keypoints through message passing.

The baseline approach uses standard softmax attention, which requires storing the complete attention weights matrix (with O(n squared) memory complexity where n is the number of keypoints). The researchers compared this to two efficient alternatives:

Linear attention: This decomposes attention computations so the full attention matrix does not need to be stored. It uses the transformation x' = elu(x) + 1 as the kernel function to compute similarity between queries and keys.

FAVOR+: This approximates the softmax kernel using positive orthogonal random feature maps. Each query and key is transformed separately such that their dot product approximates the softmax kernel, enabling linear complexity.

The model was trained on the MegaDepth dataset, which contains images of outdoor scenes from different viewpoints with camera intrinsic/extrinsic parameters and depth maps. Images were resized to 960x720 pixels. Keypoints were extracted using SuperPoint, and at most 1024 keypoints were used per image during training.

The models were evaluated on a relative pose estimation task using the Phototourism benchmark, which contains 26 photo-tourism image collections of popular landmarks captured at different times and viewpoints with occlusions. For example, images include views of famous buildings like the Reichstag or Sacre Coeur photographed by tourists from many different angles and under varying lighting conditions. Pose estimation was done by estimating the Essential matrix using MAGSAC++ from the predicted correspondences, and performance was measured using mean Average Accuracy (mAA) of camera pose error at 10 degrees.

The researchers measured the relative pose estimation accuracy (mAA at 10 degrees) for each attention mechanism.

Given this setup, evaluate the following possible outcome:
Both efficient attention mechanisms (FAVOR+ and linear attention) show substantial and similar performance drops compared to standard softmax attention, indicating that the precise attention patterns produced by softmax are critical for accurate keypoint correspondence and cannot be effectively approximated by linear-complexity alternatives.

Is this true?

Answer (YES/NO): YES